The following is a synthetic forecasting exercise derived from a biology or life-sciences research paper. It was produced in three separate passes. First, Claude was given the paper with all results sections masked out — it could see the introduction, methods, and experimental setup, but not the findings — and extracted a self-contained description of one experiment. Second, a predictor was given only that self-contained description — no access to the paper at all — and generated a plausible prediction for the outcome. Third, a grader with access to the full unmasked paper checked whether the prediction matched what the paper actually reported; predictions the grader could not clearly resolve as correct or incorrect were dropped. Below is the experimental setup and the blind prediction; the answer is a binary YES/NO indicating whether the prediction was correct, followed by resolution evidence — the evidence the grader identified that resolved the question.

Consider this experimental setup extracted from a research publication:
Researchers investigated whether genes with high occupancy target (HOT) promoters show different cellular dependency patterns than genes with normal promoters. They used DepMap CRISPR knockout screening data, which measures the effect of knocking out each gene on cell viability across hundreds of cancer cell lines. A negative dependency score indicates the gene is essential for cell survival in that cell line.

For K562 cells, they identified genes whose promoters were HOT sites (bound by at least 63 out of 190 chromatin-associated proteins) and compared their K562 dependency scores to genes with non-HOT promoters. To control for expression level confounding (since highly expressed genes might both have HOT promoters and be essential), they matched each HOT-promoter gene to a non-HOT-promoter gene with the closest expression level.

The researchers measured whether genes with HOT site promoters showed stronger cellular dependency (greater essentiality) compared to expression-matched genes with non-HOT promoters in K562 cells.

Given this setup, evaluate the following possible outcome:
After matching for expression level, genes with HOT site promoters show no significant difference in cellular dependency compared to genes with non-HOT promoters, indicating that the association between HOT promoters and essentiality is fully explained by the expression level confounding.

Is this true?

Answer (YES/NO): NO